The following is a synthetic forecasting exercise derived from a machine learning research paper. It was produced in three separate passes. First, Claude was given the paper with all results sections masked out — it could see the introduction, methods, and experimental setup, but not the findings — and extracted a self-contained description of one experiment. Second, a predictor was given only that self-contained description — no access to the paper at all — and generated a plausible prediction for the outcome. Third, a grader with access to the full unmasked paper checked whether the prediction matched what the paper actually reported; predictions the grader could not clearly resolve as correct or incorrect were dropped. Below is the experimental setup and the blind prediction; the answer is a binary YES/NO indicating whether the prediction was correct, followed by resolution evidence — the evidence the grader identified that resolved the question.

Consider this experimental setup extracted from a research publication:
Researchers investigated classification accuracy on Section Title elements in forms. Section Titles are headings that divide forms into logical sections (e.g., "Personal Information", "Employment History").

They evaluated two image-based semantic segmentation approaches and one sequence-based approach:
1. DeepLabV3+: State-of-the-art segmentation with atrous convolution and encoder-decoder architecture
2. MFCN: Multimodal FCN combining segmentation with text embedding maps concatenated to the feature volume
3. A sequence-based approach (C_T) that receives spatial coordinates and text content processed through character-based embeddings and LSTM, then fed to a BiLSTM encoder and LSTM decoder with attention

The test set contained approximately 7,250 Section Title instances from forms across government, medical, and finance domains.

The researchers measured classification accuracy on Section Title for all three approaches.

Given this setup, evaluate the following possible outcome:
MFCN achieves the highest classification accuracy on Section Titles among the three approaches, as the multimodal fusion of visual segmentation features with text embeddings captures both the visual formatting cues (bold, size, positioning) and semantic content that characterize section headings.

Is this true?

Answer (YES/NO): YES